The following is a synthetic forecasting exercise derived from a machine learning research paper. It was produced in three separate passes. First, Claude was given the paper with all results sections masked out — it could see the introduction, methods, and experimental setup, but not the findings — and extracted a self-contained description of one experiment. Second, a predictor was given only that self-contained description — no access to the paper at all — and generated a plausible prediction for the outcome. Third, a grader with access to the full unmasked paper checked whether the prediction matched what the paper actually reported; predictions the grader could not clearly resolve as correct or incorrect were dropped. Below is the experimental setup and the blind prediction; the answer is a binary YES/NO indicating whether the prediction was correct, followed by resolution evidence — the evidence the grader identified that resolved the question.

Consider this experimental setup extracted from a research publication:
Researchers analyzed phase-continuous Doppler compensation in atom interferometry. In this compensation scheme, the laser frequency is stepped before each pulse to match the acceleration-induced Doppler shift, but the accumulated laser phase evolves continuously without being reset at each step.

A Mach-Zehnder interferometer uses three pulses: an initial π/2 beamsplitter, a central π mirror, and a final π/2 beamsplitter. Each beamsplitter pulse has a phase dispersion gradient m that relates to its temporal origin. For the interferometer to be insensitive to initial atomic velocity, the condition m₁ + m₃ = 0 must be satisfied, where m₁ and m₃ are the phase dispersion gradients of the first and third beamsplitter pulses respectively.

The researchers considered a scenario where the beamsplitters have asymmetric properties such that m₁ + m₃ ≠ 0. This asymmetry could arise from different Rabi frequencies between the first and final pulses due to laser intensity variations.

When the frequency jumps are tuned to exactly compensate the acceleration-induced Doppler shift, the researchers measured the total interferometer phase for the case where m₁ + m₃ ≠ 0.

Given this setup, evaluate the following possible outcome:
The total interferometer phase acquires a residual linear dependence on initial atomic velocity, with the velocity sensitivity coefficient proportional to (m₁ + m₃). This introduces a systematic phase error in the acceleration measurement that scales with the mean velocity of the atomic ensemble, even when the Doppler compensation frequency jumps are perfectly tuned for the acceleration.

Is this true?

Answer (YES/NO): YES